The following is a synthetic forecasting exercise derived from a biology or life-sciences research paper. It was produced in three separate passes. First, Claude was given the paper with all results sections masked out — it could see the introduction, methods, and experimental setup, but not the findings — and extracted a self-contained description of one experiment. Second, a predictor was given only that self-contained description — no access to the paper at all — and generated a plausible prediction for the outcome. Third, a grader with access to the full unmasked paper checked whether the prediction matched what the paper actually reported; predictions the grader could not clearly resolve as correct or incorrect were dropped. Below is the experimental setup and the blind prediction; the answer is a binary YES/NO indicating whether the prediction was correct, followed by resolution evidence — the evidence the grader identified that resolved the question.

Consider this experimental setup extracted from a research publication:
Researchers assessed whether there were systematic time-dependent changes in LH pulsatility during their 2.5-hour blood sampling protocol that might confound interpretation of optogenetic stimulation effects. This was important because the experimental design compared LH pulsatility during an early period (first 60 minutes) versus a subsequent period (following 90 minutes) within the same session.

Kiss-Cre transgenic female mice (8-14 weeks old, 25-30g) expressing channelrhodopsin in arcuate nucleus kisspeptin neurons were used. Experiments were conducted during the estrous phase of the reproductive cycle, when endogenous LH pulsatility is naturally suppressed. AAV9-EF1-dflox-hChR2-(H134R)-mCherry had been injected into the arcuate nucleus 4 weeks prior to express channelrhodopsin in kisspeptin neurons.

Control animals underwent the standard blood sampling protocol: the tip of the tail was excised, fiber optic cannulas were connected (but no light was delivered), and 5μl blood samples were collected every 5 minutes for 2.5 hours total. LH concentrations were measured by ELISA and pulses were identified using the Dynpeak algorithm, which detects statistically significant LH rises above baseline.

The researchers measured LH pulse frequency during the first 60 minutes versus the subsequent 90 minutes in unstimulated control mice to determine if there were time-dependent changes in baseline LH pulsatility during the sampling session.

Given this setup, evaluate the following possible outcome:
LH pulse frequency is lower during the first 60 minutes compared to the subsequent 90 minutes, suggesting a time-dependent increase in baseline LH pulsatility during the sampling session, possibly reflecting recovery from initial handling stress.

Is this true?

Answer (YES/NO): NO